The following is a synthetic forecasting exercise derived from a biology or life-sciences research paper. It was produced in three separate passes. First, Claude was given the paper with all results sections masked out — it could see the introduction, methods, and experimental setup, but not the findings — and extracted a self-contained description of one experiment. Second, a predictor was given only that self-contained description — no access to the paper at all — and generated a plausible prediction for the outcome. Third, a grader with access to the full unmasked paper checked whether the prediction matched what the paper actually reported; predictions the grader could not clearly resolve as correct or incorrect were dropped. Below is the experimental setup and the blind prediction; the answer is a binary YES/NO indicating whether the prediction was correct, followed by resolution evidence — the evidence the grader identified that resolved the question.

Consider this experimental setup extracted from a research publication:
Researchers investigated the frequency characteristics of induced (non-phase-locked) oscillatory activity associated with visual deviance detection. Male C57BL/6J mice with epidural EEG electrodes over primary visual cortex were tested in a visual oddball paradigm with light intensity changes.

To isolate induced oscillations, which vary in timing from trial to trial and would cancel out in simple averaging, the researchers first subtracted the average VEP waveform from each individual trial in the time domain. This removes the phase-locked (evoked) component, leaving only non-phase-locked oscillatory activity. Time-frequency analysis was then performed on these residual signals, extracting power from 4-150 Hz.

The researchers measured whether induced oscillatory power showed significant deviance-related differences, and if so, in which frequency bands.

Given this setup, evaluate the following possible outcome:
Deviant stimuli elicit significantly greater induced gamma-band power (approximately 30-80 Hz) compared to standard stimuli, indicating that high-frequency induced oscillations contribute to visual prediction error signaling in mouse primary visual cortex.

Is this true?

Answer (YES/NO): NO